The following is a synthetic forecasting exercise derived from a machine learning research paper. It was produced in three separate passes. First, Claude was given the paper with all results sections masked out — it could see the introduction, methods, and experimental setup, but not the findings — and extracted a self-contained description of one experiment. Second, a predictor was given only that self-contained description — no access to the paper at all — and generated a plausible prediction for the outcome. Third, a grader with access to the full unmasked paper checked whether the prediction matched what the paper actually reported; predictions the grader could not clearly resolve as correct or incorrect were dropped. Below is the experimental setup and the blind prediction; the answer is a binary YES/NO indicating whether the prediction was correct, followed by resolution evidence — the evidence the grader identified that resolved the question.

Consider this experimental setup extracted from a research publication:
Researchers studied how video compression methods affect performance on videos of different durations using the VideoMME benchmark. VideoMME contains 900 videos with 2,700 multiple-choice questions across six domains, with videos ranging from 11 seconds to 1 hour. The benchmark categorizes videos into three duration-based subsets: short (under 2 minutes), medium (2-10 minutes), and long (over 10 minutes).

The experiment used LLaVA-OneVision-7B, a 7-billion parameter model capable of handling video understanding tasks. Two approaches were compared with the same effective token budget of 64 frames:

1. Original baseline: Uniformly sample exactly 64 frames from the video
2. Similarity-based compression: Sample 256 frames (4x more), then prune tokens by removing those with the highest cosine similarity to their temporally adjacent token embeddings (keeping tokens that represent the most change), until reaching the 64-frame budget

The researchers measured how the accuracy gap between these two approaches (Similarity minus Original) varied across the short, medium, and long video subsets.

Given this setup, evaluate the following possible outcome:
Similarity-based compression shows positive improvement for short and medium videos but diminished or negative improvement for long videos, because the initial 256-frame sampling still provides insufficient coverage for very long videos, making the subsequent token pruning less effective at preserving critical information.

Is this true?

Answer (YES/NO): NO